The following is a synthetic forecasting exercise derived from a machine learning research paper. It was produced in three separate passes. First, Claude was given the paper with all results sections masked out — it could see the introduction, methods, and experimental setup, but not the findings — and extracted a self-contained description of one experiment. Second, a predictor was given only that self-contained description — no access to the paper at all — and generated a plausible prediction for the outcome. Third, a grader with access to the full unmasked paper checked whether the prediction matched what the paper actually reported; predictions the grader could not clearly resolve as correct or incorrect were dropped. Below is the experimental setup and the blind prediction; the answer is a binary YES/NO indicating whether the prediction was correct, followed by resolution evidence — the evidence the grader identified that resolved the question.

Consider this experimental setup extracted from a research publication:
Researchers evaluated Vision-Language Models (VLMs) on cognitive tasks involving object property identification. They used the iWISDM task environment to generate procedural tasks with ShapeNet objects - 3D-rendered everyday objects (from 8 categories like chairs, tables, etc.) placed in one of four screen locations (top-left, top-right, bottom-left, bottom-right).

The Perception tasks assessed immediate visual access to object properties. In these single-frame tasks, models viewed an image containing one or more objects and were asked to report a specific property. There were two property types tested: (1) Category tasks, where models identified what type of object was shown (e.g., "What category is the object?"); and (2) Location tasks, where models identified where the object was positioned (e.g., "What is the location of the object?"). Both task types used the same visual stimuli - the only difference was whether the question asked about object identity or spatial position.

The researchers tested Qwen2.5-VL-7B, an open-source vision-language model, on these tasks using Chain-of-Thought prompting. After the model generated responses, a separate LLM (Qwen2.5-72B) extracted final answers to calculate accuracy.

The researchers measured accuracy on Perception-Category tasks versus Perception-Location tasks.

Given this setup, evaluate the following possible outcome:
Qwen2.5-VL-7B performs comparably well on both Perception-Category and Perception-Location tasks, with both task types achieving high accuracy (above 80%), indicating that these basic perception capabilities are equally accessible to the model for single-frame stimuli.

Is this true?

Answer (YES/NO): NO